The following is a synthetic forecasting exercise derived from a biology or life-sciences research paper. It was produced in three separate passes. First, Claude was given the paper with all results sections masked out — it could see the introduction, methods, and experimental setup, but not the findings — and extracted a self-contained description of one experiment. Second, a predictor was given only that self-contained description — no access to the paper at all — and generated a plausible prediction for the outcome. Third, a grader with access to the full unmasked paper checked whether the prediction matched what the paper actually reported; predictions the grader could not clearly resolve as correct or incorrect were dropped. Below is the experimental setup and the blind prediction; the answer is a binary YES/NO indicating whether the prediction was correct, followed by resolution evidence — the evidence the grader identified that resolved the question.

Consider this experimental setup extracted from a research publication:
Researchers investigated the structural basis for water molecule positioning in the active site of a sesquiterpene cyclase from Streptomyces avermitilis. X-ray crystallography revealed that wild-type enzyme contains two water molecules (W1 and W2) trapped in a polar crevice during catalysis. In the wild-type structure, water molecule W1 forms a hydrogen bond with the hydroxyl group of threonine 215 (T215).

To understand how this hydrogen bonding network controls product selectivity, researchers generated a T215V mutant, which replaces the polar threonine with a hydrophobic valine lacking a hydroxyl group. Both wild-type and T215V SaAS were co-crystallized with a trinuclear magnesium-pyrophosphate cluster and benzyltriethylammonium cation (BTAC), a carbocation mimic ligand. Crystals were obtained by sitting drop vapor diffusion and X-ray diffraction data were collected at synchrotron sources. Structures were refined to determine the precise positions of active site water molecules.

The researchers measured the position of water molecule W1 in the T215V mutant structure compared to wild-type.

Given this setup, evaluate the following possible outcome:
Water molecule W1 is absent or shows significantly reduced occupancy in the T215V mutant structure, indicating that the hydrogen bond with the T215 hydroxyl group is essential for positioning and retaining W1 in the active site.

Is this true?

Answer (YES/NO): NO